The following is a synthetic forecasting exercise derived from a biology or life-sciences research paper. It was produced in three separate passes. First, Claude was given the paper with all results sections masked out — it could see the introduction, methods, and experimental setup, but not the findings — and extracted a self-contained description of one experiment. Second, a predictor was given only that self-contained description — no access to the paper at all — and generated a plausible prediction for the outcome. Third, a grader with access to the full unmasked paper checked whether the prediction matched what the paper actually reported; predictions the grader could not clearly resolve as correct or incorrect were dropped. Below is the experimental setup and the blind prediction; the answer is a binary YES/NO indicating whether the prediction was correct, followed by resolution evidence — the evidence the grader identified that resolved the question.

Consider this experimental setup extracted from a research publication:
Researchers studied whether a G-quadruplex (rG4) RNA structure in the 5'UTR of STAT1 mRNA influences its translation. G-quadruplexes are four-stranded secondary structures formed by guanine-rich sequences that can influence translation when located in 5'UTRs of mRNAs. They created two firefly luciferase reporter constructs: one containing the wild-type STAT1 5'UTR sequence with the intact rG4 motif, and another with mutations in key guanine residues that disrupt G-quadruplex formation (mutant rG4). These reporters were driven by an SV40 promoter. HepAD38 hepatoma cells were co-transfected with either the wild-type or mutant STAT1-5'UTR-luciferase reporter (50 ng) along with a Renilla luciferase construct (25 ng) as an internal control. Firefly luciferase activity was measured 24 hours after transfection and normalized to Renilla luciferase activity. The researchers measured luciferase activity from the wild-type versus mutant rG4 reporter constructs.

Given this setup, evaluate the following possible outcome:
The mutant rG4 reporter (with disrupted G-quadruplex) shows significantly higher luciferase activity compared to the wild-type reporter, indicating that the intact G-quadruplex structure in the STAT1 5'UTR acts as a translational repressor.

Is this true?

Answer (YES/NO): YES